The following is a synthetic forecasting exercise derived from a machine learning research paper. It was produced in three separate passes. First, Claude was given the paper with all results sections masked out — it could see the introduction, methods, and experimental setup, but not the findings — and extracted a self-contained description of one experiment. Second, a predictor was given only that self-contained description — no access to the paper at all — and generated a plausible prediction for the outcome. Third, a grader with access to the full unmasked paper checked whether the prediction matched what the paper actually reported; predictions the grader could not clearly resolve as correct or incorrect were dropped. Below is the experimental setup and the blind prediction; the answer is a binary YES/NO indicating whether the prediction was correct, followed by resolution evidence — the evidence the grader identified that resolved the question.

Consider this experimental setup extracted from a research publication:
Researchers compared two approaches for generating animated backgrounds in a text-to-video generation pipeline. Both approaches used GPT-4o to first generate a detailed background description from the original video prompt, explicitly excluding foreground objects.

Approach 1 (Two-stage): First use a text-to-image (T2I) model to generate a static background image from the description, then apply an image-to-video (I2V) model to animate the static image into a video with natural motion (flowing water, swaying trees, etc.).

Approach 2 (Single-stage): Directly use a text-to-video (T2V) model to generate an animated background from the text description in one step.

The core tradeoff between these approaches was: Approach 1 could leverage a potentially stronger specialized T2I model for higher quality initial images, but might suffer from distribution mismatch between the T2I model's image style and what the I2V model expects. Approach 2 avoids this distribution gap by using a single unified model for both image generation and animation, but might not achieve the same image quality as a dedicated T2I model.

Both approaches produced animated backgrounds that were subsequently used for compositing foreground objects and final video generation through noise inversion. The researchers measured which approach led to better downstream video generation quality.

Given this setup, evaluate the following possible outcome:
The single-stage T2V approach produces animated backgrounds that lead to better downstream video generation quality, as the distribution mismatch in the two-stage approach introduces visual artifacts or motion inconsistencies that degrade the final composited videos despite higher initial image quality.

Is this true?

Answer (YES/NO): NO